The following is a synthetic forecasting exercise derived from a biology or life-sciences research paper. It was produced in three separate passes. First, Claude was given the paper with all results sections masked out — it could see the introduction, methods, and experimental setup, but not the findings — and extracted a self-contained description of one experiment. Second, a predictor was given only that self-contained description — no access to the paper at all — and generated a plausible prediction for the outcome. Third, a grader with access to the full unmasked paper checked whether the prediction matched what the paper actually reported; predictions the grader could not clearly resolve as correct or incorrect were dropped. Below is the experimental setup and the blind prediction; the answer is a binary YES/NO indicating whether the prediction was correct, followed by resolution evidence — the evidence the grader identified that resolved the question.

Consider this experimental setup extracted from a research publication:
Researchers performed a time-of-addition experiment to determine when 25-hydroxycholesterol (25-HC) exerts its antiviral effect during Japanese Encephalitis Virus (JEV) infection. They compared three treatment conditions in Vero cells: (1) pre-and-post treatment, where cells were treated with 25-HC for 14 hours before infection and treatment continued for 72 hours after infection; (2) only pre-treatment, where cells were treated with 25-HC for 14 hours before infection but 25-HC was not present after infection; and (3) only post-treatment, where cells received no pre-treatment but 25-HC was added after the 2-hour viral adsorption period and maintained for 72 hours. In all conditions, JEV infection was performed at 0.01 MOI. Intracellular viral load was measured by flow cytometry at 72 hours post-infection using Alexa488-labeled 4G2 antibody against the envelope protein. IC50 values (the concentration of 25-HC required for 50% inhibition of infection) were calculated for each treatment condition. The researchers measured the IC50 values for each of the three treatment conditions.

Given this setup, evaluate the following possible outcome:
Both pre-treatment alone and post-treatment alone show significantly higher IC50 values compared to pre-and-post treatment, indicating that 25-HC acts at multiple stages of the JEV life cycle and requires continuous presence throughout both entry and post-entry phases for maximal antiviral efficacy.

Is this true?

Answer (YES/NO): YES